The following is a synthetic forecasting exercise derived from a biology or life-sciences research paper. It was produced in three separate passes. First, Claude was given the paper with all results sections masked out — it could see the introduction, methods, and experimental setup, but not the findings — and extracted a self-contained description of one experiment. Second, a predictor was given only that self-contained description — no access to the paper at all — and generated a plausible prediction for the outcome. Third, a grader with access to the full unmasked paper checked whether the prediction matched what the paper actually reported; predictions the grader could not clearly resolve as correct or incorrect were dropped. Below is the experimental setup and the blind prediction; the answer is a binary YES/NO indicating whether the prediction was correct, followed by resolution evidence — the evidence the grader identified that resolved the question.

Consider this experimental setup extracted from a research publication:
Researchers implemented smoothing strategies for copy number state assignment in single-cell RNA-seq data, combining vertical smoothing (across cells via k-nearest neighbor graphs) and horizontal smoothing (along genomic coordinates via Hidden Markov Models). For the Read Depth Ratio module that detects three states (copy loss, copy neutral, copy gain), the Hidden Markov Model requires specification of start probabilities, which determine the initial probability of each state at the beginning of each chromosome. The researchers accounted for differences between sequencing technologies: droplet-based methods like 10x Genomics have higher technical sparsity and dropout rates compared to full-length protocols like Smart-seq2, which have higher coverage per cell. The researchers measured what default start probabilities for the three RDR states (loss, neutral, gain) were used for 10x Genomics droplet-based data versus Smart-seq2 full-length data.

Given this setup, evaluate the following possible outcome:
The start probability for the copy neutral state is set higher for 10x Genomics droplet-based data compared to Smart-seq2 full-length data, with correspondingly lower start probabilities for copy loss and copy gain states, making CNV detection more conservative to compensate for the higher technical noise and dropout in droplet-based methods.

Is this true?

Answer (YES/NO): YES